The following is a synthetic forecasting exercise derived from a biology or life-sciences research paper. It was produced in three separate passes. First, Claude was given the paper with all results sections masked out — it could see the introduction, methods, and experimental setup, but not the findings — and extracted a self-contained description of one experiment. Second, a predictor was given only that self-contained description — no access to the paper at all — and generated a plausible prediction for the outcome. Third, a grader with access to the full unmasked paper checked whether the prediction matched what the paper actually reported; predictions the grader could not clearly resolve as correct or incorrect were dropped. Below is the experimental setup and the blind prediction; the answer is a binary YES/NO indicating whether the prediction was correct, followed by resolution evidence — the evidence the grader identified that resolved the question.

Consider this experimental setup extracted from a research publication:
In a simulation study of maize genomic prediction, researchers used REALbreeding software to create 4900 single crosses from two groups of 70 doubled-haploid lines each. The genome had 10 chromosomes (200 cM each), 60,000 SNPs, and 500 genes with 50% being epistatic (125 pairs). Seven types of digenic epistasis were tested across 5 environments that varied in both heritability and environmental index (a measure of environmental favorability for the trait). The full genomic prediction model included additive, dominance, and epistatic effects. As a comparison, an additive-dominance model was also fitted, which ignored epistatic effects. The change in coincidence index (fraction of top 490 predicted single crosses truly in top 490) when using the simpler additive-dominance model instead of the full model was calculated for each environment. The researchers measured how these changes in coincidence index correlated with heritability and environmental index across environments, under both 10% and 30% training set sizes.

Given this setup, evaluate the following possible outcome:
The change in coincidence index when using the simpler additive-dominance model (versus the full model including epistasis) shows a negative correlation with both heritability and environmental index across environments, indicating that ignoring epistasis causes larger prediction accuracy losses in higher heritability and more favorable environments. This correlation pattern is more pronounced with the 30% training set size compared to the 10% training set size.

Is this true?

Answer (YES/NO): NO